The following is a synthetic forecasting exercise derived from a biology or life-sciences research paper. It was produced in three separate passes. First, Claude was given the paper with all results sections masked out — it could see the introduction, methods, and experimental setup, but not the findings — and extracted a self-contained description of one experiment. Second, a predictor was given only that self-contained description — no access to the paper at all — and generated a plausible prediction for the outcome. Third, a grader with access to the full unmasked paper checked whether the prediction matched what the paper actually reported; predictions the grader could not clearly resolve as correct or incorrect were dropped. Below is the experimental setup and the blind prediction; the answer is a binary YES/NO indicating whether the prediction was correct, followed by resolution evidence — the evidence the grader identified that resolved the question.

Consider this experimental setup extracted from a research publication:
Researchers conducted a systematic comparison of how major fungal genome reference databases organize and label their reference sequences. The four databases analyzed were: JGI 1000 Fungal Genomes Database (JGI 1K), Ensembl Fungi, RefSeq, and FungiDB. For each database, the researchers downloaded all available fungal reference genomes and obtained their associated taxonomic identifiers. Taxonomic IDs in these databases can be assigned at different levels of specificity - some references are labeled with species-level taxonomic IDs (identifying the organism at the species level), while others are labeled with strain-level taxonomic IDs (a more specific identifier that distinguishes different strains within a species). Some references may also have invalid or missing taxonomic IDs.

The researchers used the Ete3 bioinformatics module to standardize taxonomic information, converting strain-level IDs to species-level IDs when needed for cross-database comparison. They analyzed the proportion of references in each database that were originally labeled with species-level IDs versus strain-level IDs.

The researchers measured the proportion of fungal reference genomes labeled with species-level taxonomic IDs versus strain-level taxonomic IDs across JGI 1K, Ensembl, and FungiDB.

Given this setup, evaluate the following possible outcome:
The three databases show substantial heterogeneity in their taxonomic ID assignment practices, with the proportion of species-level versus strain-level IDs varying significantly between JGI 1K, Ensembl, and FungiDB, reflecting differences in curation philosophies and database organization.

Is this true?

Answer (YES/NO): YES